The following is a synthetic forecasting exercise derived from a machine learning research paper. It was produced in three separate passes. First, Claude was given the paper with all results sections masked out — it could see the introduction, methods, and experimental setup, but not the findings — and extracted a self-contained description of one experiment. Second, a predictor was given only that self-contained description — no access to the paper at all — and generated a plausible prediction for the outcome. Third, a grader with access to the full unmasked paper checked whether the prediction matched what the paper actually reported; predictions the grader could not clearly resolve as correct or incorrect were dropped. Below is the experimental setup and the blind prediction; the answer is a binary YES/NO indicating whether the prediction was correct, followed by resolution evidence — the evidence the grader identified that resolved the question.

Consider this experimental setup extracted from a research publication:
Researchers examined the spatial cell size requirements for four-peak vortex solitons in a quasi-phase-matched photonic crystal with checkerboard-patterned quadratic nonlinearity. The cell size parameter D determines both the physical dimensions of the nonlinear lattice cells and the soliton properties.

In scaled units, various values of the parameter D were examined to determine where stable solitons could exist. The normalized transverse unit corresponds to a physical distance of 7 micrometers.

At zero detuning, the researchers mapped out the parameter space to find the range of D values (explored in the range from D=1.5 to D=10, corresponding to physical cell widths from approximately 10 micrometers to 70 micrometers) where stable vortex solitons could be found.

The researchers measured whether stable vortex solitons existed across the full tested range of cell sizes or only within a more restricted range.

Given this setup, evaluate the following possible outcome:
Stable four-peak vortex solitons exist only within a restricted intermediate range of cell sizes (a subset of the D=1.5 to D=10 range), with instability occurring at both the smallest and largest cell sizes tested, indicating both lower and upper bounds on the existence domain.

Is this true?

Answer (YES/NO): NO